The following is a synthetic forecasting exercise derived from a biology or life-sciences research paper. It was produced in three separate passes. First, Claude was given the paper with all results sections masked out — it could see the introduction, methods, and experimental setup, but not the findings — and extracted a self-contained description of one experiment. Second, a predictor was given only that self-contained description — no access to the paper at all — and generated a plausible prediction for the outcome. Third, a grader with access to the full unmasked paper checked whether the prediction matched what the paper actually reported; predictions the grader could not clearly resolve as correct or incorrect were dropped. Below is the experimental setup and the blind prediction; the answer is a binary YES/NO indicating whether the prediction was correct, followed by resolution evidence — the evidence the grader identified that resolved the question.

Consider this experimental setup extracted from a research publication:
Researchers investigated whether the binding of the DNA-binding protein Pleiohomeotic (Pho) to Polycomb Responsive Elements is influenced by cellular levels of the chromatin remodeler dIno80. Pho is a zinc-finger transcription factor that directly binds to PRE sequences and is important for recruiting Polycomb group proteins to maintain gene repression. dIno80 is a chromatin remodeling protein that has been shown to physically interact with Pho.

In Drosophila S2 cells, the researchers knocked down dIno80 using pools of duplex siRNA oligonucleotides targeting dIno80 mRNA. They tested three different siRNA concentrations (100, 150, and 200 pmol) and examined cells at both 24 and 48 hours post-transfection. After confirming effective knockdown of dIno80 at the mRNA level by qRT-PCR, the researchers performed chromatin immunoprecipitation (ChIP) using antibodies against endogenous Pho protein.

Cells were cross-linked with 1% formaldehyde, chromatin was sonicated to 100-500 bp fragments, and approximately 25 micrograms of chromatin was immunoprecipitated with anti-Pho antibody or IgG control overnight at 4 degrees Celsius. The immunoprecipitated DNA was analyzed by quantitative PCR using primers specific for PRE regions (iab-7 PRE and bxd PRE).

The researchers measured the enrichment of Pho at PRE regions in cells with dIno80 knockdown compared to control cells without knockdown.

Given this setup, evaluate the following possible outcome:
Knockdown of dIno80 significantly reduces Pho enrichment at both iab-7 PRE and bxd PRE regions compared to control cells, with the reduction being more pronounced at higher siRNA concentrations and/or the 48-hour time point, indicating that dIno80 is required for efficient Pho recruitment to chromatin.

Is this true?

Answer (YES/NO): NO